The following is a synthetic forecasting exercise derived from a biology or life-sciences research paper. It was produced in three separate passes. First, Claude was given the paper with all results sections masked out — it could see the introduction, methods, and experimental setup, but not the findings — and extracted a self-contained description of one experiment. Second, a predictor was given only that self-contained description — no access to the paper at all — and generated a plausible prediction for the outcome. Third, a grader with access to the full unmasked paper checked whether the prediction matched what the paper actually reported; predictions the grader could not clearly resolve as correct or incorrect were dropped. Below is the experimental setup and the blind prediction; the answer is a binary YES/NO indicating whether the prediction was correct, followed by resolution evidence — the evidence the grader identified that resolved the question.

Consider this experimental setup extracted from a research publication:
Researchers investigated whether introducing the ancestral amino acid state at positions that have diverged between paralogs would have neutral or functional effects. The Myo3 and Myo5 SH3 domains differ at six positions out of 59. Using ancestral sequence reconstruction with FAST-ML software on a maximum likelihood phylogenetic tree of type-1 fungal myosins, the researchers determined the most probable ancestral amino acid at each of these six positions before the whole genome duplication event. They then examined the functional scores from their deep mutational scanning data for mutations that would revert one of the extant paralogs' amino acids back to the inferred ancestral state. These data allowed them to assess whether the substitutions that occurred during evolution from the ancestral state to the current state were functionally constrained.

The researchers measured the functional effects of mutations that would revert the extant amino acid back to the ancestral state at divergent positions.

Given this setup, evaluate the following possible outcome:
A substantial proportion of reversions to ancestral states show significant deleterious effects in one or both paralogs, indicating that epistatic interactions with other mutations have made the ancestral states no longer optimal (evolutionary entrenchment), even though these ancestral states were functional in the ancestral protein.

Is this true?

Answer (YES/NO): YES